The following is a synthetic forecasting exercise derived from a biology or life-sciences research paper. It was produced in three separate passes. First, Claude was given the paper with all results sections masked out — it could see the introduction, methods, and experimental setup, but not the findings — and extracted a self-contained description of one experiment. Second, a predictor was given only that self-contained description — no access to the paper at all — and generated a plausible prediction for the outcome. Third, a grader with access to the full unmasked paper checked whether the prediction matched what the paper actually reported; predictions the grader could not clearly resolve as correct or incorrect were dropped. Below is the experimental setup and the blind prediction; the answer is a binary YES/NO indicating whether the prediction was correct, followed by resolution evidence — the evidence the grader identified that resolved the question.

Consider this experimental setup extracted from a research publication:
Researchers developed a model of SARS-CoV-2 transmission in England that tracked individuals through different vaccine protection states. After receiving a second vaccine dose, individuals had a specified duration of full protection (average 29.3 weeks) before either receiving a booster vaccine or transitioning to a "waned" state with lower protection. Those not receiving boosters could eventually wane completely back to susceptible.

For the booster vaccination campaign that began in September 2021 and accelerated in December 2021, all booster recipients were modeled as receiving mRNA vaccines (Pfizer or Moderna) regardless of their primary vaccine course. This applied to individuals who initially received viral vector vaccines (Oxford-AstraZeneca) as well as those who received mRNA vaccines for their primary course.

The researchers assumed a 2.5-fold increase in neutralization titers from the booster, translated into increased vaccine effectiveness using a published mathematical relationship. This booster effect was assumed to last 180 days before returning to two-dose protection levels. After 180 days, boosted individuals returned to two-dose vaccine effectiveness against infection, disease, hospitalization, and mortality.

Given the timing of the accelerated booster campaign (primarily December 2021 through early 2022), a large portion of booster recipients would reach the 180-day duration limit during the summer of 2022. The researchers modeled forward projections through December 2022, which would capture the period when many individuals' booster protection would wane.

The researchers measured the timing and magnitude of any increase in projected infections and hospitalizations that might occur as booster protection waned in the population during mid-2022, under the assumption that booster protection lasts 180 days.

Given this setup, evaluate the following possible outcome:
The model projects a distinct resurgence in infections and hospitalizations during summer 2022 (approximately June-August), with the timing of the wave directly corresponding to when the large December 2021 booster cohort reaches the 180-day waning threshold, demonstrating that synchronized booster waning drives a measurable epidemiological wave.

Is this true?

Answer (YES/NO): NO